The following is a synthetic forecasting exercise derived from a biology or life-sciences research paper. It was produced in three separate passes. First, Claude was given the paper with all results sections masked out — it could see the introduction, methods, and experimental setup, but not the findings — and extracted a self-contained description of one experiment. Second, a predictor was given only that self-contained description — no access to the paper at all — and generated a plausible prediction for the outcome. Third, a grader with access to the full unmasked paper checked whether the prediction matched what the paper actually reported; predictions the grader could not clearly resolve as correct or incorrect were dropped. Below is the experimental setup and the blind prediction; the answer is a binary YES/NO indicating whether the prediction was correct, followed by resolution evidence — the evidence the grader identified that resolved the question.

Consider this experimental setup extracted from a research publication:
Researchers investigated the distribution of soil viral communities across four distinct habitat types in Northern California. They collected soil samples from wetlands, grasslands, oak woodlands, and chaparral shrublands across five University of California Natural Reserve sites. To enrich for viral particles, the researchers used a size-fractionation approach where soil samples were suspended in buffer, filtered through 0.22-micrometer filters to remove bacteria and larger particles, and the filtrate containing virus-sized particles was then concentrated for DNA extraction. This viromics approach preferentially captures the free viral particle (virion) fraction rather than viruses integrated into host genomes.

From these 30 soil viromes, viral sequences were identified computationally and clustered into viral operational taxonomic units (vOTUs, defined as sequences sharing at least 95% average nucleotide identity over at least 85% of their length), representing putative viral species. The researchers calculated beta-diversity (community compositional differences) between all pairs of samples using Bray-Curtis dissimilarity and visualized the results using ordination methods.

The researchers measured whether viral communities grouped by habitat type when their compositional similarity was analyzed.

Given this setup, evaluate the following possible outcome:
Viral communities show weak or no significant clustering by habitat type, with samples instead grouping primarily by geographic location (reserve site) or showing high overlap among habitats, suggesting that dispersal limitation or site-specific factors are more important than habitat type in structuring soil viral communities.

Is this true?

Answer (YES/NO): NO